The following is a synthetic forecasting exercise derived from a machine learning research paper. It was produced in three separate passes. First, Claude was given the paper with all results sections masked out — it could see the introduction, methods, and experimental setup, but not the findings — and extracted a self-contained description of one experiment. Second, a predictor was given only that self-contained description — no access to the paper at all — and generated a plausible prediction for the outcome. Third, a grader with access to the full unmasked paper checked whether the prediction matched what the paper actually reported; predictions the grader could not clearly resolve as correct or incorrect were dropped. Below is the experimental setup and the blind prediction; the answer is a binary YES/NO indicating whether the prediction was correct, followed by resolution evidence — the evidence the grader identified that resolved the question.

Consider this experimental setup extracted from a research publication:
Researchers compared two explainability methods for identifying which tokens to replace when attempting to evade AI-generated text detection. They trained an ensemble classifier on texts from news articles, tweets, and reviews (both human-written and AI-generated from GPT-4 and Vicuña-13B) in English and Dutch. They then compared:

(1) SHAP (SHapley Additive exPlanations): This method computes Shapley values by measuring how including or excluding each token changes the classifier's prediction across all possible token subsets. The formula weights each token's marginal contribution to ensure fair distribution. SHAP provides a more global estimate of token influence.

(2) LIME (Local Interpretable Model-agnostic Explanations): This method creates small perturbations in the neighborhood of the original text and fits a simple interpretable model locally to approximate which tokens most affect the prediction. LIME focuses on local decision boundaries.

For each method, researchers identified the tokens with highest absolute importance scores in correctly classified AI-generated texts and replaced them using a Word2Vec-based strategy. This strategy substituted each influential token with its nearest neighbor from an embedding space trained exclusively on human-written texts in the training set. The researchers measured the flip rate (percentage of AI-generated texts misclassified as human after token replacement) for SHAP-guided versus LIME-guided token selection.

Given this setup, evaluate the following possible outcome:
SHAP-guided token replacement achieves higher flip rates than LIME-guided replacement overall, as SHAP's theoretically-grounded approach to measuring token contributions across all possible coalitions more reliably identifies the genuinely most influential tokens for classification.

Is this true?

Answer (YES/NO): NO